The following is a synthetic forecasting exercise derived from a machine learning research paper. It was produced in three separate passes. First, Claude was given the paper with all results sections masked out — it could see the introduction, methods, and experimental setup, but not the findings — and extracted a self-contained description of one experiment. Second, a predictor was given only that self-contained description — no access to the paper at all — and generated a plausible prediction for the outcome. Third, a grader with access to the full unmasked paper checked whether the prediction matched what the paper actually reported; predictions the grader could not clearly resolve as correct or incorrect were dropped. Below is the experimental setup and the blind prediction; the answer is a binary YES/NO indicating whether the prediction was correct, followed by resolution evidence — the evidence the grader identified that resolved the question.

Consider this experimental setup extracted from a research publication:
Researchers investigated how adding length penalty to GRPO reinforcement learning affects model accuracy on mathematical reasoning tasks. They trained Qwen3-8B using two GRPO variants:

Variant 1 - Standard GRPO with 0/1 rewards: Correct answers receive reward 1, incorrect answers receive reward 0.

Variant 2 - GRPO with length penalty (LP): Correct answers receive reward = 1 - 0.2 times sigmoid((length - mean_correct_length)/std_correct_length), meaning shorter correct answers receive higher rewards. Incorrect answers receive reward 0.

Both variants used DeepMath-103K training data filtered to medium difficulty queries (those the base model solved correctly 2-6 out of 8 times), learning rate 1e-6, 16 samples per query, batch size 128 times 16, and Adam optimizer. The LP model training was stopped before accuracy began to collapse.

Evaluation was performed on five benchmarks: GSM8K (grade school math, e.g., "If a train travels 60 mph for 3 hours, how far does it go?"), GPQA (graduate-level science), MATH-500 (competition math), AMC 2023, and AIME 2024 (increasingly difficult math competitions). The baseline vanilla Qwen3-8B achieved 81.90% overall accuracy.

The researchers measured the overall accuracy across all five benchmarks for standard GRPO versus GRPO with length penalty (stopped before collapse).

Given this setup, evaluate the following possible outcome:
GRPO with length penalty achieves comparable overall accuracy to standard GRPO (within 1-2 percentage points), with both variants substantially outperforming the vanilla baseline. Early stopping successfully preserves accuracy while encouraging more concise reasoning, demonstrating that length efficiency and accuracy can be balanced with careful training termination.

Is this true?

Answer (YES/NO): NO